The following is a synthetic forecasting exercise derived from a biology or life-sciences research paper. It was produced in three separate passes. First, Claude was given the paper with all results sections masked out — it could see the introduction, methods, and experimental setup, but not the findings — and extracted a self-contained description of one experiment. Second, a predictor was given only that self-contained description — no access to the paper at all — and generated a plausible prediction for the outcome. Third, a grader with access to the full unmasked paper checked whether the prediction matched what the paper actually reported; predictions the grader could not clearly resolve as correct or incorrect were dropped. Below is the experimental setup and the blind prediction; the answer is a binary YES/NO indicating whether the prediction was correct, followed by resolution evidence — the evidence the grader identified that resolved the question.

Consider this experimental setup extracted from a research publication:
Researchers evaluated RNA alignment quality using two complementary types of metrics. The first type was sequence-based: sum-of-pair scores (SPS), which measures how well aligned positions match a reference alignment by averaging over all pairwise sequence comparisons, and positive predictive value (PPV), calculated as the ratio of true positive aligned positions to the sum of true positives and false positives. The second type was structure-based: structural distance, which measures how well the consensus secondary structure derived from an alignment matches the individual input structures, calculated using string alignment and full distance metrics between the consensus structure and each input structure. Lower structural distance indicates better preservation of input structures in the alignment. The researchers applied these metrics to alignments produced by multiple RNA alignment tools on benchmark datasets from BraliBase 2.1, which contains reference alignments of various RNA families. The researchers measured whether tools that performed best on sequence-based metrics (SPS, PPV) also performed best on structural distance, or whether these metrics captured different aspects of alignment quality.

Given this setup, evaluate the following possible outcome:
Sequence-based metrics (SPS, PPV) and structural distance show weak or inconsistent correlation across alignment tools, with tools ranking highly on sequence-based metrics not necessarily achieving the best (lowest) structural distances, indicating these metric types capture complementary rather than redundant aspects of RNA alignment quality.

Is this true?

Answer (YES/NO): YES